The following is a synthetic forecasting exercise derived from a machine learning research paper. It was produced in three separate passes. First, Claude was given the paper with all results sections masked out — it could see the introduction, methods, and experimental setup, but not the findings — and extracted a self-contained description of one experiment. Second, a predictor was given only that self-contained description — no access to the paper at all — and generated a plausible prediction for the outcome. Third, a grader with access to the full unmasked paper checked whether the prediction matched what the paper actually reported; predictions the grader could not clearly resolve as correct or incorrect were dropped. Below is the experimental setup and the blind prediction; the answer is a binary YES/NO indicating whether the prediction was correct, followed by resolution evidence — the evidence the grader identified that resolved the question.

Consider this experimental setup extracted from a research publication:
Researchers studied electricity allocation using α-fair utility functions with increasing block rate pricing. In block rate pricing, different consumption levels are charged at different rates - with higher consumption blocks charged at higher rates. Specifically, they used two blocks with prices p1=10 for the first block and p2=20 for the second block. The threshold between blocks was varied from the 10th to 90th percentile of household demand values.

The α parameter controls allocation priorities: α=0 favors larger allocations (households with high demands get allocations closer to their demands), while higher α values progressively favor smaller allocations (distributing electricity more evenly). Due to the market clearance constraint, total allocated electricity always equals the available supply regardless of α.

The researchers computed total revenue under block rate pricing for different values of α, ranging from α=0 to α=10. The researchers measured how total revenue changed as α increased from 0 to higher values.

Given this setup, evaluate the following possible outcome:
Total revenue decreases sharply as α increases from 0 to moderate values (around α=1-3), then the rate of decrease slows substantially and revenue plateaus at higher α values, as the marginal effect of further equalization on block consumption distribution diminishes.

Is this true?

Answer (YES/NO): NO